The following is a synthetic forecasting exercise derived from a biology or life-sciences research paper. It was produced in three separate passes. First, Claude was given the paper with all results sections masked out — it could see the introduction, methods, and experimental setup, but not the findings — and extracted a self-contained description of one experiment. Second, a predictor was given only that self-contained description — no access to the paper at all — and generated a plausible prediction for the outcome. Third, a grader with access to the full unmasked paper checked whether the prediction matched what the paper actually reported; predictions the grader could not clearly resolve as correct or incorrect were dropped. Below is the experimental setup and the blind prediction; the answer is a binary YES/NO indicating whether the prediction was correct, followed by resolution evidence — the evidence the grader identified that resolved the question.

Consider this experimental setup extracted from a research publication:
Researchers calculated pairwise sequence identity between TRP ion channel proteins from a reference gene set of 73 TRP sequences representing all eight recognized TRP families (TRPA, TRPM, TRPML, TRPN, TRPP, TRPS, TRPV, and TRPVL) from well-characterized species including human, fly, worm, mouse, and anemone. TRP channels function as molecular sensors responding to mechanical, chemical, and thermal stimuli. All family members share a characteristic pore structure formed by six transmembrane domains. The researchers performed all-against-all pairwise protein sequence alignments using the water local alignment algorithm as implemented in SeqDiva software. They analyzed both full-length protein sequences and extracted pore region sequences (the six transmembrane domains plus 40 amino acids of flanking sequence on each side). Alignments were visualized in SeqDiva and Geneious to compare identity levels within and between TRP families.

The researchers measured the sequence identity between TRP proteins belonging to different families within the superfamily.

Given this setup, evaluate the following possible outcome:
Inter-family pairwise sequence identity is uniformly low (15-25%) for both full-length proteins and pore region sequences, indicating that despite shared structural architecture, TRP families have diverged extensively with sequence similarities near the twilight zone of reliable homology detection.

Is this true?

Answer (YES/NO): NO